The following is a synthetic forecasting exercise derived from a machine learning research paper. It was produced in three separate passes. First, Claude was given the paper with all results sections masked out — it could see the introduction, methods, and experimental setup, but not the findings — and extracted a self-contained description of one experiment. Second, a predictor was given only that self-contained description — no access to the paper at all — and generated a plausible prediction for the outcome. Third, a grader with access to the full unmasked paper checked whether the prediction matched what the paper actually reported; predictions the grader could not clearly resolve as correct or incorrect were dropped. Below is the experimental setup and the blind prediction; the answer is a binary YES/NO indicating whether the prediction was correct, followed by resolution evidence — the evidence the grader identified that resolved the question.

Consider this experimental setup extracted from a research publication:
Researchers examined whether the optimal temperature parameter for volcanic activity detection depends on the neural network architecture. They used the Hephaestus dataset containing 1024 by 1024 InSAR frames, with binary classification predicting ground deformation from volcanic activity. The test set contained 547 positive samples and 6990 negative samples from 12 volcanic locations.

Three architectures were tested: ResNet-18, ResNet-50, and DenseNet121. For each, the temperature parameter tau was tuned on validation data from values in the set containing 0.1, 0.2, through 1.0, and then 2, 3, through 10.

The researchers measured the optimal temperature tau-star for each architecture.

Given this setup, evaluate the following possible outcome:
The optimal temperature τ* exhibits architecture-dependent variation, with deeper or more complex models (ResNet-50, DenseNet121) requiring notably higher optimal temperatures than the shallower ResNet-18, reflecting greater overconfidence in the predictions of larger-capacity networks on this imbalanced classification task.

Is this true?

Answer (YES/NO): NO